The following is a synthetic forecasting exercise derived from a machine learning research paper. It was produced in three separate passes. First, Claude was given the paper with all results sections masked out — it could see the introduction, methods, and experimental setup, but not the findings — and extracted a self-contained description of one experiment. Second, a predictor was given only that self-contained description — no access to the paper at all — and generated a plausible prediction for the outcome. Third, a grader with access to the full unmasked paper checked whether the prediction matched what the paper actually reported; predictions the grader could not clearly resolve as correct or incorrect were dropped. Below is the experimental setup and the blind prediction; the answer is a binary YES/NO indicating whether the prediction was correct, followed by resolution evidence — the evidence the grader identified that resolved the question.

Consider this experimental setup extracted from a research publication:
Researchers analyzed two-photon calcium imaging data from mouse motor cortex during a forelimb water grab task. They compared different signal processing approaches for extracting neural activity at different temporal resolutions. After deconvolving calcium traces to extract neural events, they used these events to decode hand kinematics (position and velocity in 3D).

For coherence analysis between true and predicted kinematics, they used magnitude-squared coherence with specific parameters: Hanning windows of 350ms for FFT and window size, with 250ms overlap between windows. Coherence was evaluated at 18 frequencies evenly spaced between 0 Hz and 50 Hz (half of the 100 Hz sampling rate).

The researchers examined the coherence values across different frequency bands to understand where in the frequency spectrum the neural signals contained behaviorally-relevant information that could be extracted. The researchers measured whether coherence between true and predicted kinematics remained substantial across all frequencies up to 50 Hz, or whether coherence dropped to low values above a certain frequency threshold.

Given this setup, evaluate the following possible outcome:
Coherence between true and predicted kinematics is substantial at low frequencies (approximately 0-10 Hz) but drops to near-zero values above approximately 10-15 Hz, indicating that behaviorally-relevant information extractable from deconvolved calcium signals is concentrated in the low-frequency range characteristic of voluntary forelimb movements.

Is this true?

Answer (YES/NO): YES